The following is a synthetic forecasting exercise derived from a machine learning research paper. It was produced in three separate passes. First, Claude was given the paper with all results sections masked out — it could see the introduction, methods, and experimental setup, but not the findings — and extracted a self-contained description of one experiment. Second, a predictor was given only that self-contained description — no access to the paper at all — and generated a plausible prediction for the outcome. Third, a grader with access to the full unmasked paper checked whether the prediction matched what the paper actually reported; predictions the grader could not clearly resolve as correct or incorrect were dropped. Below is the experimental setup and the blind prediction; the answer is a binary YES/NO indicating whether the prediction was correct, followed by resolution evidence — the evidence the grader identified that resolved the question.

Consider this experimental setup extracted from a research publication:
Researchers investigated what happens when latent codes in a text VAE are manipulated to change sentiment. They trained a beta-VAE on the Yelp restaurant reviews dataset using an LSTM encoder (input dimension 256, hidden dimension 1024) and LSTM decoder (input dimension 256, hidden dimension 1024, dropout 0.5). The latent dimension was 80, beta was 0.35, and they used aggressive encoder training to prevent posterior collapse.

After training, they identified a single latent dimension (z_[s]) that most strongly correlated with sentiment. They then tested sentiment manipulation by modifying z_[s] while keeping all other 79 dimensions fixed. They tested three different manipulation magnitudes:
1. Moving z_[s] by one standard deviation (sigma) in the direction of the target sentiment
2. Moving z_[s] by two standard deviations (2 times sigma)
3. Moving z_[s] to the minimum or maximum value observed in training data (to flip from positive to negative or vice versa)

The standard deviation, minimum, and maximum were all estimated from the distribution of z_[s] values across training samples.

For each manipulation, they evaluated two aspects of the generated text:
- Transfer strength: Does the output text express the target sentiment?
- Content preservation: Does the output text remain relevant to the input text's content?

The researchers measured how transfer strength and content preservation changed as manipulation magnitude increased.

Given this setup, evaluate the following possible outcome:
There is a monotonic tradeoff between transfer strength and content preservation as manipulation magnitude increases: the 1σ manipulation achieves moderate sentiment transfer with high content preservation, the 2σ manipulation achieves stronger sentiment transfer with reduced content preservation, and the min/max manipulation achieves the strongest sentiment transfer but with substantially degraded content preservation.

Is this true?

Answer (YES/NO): NO